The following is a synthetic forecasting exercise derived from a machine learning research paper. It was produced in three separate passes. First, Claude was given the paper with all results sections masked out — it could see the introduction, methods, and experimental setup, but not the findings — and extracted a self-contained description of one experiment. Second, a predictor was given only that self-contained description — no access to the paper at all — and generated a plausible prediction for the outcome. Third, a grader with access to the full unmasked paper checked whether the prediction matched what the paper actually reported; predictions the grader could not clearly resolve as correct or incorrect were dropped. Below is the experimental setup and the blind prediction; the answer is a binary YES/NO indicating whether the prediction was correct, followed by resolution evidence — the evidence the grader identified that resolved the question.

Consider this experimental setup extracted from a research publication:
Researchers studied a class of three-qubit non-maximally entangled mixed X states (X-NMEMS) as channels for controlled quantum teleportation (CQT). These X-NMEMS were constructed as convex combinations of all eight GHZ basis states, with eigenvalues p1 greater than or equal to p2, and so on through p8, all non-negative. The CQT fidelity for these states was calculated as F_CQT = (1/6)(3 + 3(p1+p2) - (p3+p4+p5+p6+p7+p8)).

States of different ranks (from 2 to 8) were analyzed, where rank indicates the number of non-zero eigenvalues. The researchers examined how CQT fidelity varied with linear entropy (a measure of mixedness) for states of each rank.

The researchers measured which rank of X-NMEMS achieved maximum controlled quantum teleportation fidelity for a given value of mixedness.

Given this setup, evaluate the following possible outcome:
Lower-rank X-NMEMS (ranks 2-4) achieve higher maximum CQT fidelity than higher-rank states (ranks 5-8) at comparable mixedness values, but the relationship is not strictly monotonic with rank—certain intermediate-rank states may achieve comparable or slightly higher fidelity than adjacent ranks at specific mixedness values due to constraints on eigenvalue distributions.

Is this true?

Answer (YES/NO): NO